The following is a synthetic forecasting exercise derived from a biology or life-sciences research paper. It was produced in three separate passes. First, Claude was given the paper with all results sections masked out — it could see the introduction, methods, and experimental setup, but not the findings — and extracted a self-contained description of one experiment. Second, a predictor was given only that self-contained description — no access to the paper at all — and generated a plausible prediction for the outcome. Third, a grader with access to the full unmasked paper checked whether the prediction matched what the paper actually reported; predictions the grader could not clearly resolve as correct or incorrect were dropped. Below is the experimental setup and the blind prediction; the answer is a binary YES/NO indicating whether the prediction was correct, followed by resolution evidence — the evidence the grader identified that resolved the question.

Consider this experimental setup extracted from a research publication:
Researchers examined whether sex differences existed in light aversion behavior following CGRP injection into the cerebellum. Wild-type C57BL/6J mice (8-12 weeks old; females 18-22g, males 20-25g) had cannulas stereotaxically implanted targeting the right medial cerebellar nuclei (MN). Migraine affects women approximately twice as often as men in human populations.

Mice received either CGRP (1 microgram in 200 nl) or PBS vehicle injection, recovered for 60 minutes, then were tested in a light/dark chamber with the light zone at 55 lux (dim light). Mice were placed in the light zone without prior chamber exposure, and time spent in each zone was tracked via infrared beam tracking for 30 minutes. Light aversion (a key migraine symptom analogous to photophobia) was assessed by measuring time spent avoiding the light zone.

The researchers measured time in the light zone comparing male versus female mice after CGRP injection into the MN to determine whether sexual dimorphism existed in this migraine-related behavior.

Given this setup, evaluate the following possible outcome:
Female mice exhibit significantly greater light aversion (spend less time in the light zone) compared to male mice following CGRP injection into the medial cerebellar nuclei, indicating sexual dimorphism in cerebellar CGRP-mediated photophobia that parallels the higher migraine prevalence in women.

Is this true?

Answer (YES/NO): NO